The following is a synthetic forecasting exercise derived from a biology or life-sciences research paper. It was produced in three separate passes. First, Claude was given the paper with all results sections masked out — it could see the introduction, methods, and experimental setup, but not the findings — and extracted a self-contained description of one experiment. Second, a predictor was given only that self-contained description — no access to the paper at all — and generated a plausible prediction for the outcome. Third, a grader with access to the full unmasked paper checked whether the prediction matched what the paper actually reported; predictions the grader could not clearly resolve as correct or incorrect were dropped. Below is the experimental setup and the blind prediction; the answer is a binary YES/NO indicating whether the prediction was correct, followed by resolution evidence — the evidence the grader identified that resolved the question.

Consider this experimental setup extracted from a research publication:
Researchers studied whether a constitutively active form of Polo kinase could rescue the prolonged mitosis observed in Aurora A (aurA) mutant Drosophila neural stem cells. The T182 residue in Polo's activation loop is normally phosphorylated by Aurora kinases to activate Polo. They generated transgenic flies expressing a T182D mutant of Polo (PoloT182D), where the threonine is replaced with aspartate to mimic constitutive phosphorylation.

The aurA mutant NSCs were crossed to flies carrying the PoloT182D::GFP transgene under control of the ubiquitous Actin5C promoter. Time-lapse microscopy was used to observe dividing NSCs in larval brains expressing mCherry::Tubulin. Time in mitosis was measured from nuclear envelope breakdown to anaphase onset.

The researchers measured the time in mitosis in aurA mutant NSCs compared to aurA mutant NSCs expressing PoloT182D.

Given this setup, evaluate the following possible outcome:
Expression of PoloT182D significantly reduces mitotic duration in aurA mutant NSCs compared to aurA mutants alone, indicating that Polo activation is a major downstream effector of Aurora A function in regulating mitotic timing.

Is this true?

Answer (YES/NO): YES